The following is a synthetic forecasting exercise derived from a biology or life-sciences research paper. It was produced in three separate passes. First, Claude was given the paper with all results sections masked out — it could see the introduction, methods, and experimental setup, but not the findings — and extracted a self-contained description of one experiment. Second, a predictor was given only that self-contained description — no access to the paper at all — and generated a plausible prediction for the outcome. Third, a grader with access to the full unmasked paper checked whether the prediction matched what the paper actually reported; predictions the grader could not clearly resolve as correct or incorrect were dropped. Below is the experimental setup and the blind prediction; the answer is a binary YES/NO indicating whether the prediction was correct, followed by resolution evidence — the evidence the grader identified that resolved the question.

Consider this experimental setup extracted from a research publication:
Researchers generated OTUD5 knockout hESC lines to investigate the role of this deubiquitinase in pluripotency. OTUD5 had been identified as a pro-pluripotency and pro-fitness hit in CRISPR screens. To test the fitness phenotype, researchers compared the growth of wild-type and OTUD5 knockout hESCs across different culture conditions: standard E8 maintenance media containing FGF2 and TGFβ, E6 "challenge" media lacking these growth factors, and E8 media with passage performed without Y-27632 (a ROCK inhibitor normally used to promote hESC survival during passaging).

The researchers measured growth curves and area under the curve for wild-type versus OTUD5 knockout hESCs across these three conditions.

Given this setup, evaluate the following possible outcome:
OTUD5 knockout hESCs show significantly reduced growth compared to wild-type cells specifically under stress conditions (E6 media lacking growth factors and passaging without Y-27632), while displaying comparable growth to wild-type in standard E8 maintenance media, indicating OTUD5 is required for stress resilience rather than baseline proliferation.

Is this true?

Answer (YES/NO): YES